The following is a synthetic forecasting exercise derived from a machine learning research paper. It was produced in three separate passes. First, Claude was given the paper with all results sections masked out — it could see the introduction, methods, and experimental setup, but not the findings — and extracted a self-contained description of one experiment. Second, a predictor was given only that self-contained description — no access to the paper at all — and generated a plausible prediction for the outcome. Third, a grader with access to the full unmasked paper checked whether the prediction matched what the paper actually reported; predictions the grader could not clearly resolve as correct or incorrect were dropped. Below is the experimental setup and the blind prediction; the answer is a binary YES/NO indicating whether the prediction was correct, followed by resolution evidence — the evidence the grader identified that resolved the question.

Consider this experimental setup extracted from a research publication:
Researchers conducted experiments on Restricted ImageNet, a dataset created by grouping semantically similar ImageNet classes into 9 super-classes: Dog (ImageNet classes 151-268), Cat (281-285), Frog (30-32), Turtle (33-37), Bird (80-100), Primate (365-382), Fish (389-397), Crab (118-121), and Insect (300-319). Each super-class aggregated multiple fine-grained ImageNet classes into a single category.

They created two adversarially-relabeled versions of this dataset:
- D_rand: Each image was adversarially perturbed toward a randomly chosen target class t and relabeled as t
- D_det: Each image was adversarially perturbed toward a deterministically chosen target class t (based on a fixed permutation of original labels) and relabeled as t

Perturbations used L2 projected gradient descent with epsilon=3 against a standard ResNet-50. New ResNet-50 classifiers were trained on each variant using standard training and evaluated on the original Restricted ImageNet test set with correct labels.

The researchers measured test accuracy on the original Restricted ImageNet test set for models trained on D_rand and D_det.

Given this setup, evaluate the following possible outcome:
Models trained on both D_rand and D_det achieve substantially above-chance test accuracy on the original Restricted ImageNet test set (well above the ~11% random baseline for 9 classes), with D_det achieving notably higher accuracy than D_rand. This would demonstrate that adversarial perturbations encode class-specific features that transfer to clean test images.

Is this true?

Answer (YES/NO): NO